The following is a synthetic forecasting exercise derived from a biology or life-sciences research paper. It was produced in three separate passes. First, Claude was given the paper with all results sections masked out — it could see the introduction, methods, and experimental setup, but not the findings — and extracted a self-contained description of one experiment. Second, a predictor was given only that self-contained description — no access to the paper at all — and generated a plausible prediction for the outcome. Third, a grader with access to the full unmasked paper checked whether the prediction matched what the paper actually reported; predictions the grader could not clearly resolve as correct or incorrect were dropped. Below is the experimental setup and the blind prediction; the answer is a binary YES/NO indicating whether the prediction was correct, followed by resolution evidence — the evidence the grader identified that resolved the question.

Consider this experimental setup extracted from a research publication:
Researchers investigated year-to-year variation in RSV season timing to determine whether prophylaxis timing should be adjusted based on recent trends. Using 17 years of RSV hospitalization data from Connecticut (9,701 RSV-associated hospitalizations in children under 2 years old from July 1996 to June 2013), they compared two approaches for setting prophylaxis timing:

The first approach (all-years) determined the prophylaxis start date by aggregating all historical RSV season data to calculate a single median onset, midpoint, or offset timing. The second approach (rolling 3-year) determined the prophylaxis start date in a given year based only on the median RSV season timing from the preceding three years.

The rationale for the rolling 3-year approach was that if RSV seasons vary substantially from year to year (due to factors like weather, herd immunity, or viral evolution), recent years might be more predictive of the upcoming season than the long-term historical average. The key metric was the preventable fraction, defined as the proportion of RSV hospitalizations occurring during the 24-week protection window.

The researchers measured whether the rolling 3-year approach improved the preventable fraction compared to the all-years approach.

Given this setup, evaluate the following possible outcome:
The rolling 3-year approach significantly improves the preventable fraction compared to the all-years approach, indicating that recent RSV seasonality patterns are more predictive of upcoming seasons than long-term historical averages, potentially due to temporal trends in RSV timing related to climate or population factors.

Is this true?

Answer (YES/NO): NO